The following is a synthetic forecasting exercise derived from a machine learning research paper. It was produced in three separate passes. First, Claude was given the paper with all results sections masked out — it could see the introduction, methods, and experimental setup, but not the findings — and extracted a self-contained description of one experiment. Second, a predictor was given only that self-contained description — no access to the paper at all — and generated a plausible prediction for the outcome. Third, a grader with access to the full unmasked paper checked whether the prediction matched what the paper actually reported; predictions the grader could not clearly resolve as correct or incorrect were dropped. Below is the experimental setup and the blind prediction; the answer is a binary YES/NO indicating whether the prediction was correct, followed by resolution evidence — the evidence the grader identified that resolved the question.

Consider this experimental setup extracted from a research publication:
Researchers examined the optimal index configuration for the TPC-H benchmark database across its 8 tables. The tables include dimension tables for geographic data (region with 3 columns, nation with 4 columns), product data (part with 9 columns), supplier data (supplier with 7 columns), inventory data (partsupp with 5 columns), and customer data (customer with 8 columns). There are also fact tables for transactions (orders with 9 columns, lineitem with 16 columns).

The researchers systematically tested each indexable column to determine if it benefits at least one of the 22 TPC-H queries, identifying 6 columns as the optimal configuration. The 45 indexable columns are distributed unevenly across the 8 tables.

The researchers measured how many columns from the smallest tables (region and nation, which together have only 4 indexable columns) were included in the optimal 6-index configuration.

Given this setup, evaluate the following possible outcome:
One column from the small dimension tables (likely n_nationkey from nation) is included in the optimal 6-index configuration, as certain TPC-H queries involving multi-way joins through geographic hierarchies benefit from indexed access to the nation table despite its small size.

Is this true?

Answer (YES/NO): NO